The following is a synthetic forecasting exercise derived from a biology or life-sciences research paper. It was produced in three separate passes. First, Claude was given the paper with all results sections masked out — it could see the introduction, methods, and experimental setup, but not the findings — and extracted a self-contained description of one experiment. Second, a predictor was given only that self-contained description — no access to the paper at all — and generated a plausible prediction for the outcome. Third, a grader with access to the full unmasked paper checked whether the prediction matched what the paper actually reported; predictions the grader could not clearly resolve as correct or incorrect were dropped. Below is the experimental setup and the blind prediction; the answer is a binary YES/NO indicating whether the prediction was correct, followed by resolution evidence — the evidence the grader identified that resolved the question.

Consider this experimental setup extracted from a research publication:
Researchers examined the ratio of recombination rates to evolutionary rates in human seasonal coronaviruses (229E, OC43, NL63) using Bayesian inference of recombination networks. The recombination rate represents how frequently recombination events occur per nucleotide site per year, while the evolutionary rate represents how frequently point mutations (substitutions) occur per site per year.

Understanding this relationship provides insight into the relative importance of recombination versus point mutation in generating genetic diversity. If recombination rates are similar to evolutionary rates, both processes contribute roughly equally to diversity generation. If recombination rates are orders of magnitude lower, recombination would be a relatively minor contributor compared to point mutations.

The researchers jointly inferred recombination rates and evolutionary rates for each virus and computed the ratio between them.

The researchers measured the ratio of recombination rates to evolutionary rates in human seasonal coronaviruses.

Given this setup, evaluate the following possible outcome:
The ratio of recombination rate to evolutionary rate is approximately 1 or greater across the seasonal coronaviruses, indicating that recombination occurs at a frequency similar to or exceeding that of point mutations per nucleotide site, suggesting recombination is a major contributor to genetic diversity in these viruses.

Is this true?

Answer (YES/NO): NO